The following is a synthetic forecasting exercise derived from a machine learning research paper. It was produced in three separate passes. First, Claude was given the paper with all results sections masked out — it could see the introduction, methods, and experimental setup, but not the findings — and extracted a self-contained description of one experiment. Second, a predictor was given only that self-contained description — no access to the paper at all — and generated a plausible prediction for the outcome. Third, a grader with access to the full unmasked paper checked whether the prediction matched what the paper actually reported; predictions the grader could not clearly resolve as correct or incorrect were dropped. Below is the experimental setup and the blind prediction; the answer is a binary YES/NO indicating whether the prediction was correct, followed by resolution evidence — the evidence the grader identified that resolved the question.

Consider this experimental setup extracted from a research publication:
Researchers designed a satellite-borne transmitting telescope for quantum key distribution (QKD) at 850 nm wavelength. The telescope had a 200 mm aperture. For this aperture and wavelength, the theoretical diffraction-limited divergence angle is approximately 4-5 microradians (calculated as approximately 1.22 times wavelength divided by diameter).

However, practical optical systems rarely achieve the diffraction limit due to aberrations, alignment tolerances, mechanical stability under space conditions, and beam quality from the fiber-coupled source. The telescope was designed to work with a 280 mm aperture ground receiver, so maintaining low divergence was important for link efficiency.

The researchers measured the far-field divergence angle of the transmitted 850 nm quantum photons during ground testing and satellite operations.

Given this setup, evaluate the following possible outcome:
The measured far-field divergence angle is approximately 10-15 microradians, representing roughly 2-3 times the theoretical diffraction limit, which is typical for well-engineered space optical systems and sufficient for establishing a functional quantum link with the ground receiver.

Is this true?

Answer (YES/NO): NO